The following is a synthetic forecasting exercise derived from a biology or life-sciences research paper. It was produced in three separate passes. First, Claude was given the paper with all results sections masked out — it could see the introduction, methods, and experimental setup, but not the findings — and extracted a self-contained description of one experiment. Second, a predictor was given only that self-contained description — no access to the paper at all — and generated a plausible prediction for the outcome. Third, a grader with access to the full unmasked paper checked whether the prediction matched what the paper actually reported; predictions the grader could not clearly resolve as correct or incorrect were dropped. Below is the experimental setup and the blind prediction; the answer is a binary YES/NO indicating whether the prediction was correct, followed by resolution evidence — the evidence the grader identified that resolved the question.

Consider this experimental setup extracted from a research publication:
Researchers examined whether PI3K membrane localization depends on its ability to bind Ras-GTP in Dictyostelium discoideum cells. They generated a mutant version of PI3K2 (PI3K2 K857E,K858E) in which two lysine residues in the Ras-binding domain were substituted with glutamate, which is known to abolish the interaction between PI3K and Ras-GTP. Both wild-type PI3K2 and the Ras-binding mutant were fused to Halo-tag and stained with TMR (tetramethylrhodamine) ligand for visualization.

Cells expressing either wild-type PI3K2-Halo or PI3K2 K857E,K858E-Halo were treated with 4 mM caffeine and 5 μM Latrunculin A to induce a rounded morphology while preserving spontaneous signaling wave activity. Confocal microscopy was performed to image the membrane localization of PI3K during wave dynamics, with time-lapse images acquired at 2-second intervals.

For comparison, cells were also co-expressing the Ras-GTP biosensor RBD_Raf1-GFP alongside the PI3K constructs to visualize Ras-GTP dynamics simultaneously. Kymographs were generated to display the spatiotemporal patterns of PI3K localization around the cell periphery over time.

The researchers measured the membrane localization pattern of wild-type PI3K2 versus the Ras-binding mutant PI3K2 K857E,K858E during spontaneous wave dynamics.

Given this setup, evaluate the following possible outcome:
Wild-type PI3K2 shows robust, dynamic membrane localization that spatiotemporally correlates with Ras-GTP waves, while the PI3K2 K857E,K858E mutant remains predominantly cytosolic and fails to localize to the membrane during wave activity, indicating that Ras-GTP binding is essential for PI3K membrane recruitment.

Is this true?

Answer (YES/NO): NO